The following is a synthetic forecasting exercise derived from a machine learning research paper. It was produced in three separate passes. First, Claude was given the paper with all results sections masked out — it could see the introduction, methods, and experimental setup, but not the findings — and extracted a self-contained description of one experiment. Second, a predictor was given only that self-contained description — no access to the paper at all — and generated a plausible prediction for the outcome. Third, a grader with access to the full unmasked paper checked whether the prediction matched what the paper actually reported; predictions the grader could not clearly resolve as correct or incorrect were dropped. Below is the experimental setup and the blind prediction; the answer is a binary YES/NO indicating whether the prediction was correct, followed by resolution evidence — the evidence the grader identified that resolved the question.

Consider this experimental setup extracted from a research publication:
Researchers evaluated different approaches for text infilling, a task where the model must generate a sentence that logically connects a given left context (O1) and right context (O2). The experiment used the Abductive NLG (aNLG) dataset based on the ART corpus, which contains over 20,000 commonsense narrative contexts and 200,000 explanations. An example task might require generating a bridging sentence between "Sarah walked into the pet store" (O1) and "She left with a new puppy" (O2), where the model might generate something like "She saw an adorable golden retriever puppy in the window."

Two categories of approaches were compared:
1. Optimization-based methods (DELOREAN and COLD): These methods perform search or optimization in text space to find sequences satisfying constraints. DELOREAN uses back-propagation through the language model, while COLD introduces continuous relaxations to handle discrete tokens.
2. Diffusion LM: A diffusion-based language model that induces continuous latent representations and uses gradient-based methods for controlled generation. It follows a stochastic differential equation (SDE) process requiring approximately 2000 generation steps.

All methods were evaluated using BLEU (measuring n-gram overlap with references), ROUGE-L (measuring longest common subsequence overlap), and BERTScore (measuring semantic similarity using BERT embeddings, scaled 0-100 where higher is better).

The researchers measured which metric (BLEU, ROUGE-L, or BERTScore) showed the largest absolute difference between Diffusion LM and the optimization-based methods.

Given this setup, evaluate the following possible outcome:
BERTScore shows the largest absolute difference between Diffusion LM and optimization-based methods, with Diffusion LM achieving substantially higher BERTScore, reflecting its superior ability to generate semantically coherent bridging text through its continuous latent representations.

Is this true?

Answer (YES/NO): YES